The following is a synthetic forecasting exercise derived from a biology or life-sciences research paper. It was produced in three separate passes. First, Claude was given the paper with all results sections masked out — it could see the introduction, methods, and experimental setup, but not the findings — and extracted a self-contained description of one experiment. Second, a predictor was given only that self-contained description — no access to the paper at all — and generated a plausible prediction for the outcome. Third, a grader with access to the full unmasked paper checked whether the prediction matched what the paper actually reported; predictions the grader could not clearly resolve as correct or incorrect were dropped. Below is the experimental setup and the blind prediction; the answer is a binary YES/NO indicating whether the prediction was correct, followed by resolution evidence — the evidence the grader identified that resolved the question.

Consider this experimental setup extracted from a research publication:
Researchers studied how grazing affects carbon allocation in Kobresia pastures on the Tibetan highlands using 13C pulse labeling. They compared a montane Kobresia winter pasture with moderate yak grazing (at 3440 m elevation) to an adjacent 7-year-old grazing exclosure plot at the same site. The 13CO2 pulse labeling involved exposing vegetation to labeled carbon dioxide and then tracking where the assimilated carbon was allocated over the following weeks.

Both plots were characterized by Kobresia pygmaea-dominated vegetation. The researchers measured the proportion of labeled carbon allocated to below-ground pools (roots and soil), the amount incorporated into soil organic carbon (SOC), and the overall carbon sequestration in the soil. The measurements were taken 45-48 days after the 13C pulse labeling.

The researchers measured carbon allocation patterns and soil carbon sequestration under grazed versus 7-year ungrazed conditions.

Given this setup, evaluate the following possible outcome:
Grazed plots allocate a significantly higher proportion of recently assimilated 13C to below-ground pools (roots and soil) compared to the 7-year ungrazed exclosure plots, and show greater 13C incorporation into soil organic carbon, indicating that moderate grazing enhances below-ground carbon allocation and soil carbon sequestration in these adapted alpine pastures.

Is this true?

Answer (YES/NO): YES